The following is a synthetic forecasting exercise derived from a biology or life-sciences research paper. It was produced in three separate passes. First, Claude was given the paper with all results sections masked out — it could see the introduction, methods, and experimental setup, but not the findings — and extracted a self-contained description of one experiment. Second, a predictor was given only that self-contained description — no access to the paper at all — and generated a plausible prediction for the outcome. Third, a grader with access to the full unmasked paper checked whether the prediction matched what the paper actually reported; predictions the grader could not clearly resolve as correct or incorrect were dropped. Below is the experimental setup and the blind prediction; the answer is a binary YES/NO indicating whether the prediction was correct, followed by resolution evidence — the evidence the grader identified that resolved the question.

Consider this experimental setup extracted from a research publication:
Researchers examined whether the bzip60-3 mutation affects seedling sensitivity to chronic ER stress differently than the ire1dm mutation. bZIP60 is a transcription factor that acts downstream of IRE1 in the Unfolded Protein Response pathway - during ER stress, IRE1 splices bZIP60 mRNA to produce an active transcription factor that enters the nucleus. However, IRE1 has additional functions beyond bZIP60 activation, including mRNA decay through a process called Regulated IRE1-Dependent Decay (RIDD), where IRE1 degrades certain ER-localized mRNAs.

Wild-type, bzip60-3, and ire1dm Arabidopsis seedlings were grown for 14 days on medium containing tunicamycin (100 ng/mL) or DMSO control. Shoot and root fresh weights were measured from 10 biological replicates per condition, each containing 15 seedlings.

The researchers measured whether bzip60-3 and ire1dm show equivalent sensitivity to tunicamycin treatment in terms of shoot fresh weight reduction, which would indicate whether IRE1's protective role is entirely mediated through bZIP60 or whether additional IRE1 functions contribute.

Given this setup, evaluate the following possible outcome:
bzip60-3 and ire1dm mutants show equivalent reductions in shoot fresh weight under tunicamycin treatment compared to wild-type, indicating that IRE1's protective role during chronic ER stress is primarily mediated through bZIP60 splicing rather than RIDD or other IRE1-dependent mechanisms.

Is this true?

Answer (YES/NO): NO